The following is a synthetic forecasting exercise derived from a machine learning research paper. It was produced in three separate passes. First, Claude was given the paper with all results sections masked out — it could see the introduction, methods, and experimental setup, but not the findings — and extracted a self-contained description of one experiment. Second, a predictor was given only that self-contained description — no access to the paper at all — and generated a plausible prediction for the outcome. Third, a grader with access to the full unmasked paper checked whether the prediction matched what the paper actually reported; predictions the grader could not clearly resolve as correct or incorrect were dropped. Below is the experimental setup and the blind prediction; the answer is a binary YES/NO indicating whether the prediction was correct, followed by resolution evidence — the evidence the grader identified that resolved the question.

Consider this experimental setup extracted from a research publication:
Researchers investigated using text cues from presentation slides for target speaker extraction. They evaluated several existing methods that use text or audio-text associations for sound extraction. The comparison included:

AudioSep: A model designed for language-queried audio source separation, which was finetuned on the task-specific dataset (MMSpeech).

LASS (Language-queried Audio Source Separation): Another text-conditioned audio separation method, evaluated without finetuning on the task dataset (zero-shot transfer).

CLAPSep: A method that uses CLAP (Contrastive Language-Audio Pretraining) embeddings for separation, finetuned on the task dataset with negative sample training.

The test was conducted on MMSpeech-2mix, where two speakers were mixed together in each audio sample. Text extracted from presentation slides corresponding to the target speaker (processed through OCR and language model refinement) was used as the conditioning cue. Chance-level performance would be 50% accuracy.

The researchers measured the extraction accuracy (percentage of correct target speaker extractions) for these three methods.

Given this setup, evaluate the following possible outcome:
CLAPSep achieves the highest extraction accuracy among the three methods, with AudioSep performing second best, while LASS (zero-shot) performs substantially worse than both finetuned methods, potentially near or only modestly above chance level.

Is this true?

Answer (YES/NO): NO